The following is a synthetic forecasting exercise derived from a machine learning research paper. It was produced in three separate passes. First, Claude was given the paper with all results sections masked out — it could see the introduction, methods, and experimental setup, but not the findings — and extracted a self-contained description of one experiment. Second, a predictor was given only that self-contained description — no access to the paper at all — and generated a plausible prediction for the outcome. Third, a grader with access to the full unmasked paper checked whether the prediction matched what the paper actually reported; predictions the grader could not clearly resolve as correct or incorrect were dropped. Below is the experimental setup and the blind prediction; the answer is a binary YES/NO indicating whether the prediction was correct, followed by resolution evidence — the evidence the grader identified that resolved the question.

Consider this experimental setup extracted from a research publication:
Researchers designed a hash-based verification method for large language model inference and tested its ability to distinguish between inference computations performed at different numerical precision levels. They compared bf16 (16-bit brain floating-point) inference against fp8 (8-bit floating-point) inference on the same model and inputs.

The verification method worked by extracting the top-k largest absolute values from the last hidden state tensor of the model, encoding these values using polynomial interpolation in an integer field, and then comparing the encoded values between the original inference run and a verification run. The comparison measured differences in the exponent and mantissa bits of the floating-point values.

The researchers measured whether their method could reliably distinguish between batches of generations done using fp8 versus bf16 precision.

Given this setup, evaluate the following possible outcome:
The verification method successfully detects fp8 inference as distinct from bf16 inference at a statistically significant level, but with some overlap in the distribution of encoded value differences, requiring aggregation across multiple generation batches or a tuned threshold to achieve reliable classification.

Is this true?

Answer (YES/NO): YES